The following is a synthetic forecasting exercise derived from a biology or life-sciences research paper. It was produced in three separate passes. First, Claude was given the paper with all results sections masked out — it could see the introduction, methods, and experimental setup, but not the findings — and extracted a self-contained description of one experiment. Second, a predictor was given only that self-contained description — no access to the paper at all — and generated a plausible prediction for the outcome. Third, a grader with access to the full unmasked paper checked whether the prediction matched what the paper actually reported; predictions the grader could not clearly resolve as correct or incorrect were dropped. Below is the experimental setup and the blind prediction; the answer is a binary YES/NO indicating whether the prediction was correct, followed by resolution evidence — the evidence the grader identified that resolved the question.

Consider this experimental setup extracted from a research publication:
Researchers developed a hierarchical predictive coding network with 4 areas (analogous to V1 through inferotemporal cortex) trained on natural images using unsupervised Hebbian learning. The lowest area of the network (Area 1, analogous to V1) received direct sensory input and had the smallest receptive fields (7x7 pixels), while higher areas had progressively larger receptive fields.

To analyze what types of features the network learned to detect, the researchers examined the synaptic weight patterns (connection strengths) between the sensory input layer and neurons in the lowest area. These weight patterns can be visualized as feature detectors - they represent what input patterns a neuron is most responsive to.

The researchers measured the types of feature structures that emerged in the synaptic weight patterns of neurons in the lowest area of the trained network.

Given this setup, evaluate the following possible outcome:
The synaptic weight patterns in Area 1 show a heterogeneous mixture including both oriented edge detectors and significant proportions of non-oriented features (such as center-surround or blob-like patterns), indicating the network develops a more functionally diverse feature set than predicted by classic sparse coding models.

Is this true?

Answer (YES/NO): NO